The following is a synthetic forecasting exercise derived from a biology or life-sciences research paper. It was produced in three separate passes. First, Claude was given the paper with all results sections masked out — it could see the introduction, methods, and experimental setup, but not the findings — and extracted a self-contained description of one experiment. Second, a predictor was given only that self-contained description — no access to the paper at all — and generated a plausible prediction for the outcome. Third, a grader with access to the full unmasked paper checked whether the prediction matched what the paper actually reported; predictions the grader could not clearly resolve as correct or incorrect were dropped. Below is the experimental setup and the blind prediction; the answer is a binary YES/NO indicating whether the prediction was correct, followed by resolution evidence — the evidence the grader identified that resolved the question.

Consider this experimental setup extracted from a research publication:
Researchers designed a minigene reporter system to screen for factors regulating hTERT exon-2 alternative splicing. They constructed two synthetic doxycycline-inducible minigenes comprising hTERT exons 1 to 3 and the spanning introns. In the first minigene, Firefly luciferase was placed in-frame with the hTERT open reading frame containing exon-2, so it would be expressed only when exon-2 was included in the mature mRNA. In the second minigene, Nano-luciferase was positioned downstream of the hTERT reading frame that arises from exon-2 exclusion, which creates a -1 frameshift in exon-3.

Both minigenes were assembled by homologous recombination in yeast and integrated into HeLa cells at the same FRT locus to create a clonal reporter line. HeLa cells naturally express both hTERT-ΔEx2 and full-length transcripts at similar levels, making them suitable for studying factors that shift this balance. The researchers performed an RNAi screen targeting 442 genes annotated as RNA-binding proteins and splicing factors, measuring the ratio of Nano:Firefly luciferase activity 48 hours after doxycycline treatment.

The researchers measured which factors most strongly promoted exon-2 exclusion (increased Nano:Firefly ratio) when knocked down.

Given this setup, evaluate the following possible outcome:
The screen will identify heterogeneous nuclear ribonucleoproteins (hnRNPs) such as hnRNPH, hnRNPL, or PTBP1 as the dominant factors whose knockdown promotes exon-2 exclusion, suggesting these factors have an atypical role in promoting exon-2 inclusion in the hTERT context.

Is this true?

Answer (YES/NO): NO